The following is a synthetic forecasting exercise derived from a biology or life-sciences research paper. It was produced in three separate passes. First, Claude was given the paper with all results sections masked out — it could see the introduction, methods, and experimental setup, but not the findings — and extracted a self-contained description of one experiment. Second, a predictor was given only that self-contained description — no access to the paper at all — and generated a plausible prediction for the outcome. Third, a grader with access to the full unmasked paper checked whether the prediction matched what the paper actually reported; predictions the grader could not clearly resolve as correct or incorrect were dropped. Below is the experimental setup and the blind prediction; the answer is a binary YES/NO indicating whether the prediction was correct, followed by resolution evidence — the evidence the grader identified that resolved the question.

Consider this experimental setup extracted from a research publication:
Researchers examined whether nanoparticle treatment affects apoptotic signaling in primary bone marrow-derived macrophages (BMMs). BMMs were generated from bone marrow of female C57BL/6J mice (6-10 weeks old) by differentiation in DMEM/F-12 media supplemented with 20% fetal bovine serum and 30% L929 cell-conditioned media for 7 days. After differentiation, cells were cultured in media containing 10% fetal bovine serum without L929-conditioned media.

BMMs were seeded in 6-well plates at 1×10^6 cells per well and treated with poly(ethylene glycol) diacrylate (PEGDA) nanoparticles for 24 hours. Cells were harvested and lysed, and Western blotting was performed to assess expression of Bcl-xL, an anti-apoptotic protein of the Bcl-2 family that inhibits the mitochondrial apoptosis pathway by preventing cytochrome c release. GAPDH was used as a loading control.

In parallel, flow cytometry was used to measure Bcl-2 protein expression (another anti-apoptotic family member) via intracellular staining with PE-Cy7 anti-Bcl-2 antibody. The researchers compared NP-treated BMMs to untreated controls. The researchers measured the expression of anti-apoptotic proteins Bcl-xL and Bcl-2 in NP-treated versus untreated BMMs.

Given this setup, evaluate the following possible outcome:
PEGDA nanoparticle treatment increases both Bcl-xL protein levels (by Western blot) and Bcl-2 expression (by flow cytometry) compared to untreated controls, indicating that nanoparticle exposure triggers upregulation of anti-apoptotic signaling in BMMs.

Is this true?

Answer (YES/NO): YES